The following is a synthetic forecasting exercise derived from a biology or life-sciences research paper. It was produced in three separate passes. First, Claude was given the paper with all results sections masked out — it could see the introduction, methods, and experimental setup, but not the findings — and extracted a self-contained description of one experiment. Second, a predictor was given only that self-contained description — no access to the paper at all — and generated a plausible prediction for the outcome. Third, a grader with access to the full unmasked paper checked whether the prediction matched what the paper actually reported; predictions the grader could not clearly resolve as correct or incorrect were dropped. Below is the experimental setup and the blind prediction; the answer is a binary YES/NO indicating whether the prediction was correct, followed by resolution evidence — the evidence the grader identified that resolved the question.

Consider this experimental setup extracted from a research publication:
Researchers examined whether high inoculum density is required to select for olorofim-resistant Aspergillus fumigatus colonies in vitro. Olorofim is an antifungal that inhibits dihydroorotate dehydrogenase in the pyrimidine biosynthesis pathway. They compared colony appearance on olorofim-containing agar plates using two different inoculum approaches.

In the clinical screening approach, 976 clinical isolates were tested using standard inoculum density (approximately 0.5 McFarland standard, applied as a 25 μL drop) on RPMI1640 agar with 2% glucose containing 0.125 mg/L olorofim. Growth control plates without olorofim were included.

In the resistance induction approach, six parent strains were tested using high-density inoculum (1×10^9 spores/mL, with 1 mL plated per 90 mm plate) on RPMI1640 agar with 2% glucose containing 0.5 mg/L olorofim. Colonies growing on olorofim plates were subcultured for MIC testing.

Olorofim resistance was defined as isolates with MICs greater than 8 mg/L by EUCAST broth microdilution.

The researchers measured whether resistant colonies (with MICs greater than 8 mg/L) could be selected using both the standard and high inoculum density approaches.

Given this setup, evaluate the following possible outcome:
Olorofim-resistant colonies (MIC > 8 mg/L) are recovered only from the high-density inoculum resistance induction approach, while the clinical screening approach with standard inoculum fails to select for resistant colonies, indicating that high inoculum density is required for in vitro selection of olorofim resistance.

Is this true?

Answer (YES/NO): NO